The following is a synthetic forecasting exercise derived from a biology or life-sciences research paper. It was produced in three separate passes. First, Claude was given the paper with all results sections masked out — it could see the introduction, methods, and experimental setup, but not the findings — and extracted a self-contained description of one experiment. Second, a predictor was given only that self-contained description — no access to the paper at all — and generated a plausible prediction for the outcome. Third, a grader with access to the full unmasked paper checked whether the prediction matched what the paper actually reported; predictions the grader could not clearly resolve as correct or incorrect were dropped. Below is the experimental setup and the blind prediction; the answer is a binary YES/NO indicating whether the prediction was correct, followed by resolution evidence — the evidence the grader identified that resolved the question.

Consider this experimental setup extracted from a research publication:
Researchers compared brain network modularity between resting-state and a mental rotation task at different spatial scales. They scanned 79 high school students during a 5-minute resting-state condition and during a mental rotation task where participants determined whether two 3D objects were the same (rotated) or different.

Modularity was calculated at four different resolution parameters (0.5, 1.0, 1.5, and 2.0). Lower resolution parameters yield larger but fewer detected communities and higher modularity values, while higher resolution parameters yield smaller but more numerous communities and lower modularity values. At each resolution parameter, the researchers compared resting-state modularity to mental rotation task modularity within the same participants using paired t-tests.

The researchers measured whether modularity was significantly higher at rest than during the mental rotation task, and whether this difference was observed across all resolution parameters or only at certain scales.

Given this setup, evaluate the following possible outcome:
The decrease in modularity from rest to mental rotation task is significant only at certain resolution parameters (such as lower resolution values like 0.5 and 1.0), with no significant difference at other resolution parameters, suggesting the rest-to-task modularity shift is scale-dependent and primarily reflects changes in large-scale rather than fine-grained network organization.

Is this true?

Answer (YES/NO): YES